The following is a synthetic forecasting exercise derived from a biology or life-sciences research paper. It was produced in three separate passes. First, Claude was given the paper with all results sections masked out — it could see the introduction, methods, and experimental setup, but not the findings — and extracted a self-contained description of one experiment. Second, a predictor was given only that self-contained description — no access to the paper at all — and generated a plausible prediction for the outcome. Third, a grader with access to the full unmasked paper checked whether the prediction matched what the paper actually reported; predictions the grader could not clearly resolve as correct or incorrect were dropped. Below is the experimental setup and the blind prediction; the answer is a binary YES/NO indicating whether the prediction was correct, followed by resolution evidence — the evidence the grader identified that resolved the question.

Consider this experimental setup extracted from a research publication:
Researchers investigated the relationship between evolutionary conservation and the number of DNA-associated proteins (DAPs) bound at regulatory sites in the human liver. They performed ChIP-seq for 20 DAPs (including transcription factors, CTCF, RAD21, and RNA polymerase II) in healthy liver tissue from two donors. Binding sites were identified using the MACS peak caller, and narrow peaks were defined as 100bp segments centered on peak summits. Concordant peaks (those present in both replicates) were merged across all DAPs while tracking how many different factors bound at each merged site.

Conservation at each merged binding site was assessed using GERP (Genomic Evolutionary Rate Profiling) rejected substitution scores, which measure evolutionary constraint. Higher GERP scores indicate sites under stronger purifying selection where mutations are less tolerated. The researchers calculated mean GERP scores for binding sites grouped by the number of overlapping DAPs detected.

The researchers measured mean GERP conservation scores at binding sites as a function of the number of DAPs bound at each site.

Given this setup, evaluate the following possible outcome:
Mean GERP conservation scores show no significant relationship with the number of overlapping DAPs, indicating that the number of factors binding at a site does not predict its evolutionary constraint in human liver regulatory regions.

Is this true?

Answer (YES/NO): NO